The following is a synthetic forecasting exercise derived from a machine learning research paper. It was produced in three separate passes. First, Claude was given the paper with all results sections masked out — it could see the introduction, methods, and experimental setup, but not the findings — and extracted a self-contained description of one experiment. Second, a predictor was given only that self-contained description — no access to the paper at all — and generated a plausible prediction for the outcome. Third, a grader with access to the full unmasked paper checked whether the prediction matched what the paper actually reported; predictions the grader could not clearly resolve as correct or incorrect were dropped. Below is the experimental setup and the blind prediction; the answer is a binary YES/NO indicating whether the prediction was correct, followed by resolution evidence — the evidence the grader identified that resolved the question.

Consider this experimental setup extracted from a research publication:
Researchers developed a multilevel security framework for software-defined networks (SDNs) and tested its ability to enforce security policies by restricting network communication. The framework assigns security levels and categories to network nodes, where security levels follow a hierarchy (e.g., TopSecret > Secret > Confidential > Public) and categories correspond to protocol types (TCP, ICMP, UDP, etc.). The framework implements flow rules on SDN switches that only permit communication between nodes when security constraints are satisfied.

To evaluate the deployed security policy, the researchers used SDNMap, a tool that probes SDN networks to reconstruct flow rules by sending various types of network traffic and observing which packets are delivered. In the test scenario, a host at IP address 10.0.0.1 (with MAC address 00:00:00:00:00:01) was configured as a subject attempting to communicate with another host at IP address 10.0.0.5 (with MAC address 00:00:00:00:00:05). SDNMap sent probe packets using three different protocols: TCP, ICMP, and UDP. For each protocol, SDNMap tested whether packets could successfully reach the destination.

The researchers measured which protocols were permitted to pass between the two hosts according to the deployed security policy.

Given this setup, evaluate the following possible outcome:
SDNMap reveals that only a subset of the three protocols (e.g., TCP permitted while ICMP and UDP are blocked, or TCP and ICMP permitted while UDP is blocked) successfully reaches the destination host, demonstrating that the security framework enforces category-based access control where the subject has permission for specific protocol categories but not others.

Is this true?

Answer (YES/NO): YES